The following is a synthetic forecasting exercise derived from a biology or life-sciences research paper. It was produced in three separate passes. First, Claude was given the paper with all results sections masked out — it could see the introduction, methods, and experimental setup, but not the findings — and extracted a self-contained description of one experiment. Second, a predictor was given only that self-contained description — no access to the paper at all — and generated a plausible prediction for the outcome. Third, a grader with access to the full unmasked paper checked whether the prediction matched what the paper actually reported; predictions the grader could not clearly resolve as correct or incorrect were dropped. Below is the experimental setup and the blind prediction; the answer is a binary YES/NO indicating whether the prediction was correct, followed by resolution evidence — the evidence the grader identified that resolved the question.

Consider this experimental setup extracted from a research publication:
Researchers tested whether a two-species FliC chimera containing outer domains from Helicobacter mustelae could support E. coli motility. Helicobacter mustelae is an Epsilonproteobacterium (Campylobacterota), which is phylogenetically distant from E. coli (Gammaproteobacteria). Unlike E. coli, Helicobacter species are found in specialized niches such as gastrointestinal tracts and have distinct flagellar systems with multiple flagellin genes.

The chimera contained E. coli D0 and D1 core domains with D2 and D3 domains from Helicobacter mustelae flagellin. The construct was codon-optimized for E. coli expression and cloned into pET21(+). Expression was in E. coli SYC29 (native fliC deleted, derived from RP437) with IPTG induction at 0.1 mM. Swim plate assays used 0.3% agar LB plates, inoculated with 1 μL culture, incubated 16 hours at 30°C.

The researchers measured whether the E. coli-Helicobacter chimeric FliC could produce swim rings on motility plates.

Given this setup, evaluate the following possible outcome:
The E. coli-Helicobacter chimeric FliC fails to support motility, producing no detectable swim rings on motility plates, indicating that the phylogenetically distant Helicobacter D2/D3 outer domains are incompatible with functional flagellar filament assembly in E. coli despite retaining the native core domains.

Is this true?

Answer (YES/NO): YES